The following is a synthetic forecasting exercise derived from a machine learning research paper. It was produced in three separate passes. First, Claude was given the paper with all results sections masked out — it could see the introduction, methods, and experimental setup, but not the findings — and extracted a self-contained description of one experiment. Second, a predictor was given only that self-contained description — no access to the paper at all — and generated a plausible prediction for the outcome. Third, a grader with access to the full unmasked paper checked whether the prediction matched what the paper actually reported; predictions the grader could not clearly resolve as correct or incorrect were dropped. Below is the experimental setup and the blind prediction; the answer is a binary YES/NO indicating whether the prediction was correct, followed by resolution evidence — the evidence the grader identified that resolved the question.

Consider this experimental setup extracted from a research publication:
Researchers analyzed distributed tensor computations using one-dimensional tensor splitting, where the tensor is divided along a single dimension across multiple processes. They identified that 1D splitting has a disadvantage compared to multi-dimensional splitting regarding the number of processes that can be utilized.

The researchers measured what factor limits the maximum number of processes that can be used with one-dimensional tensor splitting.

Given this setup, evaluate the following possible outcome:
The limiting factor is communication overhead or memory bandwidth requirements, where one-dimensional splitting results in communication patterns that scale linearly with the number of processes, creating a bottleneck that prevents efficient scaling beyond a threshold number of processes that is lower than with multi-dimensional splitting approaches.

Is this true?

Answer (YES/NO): NO